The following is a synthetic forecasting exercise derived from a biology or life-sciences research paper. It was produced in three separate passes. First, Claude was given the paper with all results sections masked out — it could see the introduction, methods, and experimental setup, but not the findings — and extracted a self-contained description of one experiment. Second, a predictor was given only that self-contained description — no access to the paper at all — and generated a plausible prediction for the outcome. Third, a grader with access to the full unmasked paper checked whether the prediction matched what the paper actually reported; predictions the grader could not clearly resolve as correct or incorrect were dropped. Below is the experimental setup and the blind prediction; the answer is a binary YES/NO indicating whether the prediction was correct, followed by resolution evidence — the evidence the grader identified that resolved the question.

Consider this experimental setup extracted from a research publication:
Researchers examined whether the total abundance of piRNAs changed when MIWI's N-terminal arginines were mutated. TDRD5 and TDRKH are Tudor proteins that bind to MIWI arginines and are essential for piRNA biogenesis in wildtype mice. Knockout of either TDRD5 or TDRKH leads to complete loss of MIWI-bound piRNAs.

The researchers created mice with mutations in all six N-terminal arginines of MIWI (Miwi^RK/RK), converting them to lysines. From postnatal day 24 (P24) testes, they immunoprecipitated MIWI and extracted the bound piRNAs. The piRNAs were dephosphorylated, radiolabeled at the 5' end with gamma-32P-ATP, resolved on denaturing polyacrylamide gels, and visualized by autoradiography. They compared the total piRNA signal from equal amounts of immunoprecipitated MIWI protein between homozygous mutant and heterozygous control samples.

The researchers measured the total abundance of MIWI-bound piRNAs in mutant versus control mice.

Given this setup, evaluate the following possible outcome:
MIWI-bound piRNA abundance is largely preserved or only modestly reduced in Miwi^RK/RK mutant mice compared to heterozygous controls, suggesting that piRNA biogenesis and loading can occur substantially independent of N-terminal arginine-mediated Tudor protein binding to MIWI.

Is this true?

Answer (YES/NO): YES